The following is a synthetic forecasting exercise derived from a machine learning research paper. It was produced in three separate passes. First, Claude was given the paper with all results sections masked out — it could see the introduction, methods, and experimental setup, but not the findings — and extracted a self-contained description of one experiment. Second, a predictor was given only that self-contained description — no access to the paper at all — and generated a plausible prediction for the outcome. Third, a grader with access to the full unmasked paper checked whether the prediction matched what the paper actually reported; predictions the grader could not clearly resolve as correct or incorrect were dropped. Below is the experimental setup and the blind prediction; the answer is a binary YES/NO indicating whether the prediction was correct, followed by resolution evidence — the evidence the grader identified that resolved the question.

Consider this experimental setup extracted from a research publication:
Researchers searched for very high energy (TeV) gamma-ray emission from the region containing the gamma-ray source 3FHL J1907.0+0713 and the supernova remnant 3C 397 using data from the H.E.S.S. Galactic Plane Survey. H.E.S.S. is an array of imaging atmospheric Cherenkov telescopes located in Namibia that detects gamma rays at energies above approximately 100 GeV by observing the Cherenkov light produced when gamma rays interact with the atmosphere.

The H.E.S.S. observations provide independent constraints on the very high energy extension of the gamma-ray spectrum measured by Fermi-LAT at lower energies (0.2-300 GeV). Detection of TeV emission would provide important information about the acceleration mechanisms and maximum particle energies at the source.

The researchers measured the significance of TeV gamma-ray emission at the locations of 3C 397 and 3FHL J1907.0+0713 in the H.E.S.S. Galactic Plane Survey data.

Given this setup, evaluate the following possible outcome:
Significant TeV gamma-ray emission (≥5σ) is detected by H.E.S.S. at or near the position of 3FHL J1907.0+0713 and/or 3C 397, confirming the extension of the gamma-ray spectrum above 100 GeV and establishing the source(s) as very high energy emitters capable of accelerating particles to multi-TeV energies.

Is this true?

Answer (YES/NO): NO